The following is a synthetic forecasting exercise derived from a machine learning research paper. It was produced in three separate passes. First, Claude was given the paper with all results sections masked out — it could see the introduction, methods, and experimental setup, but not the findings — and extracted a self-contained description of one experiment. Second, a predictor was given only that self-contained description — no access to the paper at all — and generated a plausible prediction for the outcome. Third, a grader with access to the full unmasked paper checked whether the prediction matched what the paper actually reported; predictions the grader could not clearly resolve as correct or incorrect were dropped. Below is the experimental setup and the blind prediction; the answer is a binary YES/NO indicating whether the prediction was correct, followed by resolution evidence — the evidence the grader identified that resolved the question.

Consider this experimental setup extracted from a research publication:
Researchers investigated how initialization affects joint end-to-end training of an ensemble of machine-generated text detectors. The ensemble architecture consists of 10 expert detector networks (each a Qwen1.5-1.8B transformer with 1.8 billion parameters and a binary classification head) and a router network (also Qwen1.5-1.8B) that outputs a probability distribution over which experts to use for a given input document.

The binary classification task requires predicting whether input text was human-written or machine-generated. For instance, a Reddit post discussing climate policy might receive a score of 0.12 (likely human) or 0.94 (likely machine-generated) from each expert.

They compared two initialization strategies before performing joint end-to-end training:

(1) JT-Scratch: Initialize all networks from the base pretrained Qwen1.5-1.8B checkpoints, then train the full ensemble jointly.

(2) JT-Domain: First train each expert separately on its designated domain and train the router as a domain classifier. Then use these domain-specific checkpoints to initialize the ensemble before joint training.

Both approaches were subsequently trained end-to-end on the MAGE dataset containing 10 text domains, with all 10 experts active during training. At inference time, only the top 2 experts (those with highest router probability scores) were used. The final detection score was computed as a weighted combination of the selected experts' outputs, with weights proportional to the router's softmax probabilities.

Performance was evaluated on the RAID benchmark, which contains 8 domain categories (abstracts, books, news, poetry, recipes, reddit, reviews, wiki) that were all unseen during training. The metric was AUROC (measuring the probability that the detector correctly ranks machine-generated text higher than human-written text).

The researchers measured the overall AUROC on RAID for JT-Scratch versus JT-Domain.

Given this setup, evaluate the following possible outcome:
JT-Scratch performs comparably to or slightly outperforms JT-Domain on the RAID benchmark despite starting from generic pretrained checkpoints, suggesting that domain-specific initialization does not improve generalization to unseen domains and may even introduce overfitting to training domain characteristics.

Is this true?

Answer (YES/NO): NO